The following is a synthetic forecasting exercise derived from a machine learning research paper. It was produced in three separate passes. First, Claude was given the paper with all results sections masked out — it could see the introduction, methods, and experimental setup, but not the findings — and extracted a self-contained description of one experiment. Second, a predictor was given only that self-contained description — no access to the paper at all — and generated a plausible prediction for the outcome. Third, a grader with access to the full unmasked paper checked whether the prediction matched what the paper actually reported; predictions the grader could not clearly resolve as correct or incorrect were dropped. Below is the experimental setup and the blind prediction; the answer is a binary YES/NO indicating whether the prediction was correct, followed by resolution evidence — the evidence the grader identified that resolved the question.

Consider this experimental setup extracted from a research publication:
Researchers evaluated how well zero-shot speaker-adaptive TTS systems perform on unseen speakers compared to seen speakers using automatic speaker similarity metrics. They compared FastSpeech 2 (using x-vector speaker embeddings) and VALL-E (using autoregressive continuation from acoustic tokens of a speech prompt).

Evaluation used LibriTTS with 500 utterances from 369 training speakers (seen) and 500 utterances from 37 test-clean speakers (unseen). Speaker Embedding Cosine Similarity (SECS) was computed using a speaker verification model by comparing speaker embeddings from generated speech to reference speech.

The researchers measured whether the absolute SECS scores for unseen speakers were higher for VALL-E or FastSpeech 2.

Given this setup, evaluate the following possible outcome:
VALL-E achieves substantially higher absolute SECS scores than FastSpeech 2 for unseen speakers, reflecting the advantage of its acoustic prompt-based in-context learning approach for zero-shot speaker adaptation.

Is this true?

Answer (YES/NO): NO